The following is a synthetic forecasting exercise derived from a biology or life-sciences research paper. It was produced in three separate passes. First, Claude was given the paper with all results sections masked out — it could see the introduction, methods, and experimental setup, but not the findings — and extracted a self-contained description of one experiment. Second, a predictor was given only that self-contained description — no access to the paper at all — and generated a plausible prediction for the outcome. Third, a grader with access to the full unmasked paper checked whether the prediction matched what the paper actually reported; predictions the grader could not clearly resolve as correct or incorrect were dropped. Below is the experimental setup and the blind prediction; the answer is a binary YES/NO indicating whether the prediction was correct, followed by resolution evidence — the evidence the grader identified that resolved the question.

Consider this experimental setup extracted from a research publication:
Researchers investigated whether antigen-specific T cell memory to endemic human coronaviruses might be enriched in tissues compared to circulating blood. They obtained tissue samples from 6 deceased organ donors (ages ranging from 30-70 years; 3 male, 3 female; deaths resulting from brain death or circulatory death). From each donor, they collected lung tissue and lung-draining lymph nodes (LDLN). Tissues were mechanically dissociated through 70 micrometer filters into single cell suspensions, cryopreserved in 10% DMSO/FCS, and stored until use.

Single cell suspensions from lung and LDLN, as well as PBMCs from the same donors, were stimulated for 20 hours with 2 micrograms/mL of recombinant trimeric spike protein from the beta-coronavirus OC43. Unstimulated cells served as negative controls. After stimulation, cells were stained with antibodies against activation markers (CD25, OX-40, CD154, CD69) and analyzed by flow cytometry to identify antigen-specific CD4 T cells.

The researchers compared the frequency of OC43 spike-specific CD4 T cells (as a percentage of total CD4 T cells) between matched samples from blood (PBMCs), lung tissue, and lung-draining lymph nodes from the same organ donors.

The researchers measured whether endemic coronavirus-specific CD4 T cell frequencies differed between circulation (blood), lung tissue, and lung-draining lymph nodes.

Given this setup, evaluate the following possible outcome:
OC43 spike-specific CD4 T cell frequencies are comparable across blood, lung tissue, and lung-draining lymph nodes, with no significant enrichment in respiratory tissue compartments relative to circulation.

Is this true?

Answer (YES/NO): NO